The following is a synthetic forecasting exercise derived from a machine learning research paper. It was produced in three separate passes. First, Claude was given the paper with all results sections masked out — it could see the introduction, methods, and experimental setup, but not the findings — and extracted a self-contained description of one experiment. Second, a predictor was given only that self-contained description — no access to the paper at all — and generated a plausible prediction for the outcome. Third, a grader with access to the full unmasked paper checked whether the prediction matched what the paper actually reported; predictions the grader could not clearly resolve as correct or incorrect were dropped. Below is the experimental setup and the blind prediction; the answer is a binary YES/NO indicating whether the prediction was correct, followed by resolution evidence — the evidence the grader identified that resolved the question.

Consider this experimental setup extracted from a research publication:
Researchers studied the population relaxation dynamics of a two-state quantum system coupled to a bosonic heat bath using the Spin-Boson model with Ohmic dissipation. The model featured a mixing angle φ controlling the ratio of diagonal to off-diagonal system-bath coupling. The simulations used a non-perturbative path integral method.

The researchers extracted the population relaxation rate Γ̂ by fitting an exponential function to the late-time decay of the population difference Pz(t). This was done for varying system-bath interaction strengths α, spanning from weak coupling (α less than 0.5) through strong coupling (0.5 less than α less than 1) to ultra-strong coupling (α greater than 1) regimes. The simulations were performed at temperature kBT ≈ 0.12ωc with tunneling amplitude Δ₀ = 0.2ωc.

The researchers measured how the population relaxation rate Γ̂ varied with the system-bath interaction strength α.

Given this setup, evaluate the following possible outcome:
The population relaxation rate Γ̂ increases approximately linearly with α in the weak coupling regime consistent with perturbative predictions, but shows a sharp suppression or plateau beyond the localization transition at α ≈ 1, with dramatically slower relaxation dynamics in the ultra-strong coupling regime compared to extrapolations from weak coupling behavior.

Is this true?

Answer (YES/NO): NO